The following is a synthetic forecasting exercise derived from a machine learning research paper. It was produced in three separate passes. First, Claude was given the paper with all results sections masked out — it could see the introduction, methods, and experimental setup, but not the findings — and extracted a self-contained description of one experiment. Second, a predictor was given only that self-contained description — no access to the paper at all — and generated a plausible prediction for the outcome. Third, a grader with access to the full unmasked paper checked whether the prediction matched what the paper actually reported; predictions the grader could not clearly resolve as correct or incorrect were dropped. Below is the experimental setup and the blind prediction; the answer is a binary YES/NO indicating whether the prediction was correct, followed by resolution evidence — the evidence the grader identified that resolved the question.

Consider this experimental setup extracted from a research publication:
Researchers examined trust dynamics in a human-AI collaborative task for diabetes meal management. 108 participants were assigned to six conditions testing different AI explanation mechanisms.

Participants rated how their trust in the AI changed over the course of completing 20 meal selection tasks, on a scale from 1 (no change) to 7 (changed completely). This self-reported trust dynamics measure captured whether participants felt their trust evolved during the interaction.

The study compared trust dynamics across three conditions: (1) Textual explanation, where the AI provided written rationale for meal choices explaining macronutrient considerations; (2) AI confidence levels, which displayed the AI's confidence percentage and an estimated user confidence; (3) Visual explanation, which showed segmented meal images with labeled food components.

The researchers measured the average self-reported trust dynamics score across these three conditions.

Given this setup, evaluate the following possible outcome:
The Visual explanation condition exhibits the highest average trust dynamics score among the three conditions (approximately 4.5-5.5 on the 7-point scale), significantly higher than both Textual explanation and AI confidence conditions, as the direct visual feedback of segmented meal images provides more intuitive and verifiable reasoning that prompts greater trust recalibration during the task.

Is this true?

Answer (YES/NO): NO